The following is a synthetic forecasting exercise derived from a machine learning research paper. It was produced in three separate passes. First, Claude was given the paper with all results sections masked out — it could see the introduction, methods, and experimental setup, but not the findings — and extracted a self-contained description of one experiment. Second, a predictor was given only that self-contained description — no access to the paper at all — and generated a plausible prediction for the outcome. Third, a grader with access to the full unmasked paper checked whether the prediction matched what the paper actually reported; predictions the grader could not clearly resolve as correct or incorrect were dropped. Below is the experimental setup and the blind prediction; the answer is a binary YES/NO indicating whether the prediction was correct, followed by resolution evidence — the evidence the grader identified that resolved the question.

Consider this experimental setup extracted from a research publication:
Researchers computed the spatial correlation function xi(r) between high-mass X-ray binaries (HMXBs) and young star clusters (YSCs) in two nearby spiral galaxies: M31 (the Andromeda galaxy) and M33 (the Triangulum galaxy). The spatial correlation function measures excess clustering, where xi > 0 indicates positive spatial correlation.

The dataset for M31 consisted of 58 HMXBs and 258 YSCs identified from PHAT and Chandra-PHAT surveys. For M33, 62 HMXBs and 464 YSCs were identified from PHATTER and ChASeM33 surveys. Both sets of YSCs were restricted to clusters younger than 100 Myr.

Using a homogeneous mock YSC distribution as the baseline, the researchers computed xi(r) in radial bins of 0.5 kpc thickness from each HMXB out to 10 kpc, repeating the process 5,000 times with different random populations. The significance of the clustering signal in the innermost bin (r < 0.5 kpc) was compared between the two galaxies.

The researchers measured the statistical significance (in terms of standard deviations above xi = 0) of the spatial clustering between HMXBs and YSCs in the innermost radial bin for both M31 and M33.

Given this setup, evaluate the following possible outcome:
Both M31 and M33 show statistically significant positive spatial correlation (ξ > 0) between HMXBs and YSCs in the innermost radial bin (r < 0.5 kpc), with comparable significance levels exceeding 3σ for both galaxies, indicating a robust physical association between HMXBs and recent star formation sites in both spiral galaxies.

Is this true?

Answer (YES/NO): NO